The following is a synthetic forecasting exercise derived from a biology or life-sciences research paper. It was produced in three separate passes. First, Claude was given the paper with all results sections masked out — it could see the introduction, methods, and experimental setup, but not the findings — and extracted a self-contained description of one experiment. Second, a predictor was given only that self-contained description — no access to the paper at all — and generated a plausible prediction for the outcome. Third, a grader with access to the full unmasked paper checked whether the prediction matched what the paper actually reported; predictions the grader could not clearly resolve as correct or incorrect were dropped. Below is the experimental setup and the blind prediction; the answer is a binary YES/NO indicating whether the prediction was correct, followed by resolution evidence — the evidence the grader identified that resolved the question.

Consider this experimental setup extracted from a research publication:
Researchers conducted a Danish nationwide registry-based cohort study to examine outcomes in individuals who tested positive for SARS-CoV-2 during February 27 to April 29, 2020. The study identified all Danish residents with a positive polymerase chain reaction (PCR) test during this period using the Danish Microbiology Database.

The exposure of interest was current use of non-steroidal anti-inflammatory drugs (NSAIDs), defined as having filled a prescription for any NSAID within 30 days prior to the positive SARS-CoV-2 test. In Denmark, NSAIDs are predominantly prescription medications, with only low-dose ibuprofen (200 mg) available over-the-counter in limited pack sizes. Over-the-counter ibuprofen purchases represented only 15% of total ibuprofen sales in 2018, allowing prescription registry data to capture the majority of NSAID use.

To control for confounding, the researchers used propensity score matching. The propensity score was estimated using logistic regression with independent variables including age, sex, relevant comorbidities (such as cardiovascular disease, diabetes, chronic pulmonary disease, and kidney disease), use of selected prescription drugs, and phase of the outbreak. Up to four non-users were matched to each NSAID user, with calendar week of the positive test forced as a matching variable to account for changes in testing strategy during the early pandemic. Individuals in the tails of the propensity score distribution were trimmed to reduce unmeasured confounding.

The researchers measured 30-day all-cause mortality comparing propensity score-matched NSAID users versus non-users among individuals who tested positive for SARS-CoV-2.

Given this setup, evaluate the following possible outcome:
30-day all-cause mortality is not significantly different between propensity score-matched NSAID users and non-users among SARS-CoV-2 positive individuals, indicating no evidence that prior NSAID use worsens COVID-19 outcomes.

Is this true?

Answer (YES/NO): YES